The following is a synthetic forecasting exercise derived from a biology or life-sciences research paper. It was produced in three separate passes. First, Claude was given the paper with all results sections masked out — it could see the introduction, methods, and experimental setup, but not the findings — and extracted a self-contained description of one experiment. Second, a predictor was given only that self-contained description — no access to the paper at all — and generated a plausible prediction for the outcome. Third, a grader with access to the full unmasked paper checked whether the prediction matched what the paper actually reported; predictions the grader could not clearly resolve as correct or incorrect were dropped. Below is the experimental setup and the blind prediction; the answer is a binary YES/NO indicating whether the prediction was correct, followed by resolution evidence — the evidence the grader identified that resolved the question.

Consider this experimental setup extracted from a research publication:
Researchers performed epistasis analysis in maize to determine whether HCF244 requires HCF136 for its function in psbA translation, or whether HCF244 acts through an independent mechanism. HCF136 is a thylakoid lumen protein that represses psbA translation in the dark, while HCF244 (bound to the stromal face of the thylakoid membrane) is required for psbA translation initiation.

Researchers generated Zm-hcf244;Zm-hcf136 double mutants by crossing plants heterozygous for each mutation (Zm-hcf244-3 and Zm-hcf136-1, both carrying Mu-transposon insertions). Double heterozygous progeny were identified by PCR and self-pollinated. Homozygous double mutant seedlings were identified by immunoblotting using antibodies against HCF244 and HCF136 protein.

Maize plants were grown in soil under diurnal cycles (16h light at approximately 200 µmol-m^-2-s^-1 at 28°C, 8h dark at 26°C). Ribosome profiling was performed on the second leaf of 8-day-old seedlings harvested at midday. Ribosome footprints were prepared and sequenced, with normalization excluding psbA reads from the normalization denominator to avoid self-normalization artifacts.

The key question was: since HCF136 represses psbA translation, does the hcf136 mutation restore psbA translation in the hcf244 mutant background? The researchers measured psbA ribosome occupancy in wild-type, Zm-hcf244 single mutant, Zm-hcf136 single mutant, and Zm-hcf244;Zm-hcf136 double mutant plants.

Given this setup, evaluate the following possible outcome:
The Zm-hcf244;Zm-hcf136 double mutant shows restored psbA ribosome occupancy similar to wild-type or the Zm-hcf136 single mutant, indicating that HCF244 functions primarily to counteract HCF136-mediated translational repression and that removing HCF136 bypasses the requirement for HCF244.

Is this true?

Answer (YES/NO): NO